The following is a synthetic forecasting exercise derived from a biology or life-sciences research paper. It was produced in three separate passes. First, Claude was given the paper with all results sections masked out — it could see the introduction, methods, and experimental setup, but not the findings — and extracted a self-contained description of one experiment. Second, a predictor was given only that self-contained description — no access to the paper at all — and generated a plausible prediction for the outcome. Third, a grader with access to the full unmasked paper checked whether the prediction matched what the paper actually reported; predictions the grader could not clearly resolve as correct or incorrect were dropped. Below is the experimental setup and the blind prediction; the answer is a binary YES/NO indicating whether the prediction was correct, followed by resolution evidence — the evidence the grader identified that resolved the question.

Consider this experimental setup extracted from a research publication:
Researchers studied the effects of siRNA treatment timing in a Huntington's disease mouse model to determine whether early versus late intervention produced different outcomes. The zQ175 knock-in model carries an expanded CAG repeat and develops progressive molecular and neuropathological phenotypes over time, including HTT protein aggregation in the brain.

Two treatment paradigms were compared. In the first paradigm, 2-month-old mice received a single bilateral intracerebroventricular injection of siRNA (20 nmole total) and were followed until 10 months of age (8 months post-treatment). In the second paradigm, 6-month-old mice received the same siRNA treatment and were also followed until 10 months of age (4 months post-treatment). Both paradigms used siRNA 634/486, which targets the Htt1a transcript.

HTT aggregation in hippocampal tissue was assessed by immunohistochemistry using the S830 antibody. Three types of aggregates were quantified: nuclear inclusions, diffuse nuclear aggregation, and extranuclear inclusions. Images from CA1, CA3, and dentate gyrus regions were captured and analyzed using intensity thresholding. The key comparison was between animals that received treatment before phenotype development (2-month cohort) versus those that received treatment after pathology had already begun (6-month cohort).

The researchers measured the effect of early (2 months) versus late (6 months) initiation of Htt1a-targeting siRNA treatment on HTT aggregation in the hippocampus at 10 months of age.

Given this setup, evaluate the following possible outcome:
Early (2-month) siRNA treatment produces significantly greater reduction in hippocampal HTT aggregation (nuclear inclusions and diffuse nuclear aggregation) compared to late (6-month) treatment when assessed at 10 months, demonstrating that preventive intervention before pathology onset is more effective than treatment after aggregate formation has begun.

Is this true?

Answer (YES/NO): YES